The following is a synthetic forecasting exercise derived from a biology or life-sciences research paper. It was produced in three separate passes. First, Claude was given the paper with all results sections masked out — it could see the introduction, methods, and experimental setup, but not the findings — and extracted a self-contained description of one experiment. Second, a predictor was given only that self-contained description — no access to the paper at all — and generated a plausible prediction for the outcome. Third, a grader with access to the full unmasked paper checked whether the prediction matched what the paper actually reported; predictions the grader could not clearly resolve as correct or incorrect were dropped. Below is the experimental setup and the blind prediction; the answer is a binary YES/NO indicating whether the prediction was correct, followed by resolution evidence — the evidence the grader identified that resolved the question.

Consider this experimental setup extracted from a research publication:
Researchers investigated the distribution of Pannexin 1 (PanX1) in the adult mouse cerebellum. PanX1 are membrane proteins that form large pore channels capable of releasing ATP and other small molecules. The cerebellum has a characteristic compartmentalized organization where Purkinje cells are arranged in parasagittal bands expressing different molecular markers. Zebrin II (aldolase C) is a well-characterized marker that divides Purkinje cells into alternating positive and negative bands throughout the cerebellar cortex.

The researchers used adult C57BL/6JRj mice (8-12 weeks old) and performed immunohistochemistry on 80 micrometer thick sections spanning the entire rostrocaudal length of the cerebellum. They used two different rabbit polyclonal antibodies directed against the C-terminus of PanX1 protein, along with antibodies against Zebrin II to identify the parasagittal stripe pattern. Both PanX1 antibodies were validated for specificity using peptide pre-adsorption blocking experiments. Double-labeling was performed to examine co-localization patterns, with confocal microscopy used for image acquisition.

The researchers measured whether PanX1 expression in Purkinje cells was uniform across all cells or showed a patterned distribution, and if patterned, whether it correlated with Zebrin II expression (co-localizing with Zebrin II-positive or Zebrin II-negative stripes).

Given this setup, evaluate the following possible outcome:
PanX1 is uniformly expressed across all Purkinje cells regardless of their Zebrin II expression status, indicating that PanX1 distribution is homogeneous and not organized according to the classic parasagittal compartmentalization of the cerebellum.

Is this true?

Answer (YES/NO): NO